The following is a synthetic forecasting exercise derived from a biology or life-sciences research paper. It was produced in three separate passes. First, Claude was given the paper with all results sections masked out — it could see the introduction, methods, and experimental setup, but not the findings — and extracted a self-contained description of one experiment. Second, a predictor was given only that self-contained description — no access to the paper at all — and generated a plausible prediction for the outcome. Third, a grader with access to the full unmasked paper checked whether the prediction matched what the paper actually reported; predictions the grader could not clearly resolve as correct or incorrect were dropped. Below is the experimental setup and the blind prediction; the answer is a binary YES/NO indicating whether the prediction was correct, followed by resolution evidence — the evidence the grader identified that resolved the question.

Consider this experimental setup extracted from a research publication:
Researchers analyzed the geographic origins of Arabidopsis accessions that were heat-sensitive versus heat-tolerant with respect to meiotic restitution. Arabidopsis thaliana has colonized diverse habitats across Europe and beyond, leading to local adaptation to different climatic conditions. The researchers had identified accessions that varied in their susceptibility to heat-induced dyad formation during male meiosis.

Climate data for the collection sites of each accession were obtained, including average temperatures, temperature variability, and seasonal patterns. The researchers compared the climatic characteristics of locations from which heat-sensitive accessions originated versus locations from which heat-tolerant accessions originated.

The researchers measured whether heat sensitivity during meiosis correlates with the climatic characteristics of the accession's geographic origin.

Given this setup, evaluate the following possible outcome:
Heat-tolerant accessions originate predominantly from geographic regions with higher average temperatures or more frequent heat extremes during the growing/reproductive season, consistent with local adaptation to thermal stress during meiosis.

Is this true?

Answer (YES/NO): YES